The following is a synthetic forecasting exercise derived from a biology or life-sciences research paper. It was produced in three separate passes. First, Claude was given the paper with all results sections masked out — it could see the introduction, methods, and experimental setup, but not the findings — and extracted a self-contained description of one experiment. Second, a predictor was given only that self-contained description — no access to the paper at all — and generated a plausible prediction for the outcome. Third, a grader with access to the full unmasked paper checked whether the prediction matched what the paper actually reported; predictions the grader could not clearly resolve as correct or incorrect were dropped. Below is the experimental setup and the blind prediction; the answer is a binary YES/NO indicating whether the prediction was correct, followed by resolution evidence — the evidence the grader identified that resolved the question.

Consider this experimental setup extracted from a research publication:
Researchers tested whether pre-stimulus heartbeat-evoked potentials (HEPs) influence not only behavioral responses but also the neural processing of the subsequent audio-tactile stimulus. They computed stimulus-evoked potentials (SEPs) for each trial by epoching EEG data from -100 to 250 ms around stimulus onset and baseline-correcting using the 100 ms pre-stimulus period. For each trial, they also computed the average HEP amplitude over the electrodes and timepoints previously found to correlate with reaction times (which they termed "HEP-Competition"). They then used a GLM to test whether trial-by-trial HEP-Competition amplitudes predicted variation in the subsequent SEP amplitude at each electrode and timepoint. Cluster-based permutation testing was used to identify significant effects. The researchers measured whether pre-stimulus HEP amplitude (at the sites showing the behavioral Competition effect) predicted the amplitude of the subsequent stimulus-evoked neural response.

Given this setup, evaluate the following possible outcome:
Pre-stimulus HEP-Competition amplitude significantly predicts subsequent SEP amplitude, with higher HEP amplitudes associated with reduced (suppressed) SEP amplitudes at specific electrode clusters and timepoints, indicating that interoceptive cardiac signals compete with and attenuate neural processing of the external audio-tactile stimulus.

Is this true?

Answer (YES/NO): NO